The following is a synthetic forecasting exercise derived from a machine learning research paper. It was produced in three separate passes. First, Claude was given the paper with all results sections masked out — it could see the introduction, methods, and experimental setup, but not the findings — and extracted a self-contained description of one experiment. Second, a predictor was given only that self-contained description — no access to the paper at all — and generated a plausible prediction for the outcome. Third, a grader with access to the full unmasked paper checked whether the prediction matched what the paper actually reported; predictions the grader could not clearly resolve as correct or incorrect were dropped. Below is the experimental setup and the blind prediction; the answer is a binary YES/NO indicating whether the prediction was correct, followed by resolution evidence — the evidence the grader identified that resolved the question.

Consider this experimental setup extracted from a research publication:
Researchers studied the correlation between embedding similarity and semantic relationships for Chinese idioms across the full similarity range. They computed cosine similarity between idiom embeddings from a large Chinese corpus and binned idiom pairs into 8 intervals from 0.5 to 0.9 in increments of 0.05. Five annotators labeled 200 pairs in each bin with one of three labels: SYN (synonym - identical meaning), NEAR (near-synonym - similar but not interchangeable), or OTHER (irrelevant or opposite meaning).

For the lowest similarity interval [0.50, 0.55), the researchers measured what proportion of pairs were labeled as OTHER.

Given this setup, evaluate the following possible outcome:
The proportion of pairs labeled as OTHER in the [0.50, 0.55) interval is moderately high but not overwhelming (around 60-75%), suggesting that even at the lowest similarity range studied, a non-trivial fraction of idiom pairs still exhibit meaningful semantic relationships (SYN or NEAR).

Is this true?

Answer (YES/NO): NO